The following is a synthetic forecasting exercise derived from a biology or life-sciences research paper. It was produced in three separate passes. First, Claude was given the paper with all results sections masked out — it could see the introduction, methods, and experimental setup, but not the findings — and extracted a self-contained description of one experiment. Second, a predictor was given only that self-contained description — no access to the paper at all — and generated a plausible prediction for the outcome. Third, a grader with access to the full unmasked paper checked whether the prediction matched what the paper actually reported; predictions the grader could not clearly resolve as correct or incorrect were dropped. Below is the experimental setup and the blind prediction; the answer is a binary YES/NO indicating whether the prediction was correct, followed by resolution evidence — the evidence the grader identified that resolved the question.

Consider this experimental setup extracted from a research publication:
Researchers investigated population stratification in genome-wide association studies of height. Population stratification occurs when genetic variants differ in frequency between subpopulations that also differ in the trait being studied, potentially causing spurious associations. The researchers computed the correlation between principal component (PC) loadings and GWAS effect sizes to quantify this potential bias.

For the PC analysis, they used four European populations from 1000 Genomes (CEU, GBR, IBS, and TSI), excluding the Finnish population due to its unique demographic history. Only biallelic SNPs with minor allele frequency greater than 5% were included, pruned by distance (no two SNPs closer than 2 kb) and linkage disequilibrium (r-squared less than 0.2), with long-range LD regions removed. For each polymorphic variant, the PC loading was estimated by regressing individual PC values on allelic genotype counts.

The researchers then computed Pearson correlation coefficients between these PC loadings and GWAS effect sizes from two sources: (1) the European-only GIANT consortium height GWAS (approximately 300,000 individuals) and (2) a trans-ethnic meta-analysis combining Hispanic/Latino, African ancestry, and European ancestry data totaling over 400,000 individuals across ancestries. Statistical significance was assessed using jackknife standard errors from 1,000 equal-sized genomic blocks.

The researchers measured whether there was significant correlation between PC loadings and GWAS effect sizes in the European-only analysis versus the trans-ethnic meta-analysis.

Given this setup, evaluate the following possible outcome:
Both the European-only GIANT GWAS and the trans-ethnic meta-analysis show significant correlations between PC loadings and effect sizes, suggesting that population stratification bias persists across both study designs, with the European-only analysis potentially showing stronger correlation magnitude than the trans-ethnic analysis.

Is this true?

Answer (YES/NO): YES